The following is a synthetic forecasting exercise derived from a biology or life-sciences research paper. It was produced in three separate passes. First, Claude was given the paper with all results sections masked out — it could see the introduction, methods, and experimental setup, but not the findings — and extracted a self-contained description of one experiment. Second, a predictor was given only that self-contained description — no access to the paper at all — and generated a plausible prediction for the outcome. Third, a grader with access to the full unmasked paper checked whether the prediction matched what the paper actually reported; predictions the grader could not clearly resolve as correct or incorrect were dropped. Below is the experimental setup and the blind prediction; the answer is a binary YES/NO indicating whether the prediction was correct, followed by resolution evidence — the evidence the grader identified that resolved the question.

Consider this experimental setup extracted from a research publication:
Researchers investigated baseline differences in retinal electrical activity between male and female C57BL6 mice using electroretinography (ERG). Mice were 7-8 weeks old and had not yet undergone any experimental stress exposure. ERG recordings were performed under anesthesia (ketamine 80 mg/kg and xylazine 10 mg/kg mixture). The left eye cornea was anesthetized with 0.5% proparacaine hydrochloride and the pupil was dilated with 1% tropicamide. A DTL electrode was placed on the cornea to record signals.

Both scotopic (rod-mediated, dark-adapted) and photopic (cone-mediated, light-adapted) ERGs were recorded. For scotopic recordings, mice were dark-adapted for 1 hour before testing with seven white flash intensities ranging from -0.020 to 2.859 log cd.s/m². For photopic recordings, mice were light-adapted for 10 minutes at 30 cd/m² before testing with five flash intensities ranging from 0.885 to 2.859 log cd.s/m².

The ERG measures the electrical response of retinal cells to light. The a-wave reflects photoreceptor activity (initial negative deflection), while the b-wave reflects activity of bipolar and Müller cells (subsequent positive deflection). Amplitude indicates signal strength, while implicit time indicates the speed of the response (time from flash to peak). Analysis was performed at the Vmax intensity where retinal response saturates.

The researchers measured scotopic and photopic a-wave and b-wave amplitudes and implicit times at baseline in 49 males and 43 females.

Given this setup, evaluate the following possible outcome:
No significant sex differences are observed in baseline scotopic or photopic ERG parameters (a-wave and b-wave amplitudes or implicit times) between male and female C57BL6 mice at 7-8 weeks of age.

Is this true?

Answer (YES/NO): NO